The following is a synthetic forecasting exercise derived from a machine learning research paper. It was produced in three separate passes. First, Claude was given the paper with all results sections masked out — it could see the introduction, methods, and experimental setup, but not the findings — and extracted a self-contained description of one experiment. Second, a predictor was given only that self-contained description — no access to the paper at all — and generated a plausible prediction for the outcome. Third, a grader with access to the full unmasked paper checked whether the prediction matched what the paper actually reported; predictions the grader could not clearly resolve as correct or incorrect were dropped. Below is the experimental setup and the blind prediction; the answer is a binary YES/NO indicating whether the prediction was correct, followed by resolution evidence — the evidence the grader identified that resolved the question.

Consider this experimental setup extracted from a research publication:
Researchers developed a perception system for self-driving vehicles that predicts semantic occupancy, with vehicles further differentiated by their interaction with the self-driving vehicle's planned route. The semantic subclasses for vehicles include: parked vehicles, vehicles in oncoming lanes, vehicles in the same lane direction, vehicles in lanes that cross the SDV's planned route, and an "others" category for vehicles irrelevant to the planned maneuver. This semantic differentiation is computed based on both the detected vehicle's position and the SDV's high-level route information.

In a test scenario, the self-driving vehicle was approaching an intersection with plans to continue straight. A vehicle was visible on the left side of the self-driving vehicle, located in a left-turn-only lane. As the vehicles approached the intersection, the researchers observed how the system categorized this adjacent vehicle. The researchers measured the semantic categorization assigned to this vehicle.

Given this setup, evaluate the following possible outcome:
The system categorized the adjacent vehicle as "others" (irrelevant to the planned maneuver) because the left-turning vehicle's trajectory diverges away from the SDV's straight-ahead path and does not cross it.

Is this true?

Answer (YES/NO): YES